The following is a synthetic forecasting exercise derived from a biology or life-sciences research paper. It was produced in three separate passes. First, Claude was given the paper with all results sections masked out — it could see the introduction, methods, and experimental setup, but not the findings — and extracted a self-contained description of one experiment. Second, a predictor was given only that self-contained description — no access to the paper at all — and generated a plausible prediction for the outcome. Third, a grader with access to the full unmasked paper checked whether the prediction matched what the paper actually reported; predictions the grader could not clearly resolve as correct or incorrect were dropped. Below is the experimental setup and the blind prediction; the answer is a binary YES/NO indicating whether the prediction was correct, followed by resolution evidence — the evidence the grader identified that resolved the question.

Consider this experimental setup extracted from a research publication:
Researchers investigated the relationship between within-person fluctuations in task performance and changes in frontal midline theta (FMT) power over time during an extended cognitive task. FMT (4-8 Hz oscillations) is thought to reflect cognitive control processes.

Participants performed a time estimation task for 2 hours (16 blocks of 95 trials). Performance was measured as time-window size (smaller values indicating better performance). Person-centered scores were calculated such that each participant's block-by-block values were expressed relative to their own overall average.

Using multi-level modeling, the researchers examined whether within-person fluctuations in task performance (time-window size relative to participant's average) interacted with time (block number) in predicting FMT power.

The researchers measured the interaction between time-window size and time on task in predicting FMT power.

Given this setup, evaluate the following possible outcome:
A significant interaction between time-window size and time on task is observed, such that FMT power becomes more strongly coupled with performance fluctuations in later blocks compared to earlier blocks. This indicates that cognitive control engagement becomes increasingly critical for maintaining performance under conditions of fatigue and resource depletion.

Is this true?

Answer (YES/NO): NO